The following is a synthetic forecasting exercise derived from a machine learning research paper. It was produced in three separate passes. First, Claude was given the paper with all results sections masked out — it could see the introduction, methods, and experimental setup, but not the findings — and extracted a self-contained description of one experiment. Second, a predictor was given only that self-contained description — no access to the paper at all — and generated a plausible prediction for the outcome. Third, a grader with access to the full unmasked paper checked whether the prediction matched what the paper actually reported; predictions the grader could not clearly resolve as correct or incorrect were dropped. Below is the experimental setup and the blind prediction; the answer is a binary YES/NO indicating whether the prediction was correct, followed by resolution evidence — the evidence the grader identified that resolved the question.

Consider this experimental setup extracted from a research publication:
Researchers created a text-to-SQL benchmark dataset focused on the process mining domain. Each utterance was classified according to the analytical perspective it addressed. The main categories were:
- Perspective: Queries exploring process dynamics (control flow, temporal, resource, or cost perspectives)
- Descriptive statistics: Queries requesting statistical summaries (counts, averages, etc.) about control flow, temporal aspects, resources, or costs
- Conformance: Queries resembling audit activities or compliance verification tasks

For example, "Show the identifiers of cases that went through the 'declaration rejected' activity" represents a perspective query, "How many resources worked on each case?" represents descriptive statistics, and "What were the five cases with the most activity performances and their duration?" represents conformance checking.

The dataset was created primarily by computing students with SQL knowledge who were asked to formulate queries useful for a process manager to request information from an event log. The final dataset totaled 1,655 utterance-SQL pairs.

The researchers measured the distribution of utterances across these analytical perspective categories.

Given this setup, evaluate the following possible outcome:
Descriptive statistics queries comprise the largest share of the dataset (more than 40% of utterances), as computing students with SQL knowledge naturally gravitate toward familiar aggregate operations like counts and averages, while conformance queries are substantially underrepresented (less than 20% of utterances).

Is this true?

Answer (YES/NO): NO